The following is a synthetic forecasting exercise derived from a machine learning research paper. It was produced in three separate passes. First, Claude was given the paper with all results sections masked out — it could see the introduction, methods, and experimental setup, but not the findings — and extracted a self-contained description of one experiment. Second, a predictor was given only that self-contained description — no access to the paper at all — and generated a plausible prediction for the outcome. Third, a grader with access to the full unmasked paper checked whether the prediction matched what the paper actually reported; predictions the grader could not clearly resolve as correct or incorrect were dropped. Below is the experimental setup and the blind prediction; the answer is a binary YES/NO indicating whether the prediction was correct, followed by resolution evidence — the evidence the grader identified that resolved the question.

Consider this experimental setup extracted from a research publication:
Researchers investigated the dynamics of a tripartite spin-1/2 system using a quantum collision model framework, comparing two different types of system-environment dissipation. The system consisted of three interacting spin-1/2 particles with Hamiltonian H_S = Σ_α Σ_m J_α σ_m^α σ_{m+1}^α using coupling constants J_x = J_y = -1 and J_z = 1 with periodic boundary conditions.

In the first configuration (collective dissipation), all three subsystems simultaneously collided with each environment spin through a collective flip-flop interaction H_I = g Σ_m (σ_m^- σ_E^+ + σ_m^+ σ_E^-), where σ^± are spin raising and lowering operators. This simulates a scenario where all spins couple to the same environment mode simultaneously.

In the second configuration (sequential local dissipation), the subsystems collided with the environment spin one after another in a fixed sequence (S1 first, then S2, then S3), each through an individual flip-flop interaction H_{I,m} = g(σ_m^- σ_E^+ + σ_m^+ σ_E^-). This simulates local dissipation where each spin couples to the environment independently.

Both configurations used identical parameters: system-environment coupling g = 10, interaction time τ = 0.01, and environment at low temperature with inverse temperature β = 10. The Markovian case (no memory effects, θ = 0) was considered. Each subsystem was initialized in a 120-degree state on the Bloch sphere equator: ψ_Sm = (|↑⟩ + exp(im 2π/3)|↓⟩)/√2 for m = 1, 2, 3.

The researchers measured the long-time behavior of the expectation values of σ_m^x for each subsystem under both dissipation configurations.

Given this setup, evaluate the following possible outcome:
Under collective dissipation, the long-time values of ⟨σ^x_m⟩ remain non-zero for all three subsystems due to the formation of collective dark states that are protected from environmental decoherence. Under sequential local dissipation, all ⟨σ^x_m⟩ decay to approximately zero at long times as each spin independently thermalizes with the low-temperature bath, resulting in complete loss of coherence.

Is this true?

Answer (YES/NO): YES